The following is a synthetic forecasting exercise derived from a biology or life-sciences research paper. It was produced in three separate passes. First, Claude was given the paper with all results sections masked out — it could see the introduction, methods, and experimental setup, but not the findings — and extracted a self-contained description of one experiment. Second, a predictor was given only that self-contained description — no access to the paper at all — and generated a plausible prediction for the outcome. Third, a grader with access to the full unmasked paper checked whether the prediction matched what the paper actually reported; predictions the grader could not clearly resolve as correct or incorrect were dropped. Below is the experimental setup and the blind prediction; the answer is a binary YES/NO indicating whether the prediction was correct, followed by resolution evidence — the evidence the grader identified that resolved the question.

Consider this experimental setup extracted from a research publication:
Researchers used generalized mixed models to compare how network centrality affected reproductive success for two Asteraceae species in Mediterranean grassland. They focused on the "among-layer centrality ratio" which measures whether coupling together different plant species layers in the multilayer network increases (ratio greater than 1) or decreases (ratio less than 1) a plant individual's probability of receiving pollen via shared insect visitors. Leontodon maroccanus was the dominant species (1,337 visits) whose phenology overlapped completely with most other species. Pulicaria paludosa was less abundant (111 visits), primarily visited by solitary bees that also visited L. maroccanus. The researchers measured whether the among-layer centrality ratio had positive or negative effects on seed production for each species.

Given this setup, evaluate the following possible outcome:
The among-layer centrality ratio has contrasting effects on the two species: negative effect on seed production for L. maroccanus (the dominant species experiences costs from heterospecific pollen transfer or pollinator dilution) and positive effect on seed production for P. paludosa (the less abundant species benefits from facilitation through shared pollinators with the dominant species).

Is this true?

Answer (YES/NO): NO